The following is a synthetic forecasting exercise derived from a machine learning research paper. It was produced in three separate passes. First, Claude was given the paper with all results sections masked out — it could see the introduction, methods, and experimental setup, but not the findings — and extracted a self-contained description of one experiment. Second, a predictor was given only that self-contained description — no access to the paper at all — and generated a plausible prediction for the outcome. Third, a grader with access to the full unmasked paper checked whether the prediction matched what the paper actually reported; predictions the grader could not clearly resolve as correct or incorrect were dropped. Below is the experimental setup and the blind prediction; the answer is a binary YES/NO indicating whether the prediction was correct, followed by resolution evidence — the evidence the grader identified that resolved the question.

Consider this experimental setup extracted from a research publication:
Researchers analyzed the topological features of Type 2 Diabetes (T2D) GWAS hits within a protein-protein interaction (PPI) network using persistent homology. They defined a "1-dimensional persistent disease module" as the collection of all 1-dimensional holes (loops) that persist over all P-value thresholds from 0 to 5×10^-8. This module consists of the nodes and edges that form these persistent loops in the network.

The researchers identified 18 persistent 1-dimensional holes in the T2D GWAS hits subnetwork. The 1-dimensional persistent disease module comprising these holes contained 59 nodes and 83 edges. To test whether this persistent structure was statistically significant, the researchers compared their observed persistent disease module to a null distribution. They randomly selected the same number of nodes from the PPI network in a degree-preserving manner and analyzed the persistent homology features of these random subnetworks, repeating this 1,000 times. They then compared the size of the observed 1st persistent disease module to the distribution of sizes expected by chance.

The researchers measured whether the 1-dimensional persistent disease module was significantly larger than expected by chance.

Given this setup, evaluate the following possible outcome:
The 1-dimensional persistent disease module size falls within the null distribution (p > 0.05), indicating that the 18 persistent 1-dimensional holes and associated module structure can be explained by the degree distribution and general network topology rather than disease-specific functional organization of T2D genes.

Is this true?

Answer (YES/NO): NO